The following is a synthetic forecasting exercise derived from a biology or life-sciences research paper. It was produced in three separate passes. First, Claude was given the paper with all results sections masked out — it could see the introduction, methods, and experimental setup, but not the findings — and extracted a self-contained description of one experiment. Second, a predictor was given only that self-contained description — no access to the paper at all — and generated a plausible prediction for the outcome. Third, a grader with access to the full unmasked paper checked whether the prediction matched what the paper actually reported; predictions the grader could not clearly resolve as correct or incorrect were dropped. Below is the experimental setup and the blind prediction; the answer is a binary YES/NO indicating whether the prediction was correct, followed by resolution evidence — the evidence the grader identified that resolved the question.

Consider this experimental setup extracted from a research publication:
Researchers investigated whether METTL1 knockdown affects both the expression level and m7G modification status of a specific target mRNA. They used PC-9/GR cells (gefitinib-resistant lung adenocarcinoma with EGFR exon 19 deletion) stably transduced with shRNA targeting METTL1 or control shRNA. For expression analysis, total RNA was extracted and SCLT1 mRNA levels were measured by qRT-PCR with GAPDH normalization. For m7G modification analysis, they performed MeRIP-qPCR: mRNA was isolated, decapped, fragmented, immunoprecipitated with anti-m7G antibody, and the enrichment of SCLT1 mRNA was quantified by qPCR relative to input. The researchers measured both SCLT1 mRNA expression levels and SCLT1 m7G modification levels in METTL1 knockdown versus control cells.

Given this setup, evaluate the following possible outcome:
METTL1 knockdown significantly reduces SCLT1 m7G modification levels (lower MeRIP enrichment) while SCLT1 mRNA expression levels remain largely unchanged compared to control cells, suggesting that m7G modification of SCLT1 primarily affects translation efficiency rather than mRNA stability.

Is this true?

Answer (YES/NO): NO